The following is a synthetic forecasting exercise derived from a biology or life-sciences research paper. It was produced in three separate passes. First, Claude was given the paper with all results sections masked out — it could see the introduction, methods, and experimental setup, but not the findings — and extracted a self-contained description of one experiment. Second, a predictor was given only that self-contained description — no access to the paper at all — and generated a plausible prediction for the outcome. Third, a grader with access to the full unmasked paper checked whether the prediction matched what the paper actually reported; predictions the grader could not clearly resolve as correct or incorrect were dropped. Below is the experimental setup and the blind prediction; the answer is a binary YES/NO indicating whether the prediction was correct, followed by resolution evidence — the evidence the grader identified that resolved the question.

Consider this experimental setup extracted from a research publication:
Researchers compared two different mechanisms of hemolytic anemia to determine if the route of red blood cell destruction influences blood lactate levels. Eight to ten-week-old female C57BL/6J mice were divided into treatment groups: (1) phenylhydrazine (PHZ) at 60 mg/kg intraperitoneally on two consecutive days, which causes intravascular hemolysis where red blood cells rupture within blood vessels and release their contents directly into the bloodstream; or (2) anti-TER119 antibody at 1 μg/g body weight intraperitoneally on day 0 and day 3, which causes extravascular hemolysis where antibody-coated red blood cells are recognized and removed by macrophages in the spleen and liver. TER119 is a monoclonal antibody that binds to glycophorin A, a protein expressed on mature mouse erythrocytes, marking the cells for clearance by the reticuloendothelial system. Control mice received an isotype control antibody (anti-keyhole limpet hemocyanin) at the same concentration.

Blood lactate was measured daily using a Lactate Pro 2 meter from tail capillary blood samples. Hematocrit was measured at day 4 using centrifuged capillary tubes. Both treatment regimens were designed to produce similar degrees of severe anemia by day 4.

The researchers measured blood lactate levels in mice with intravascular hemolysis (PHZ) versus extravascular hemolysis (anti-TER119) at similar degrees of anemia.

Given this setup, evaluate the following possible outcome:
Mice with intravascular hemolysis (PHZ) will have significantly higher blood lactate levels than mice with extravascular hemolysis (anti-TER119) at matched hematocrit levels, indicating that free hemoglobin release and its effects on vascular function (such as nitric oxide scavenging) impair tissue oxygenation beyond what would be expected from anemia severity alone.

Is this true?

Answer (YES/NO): NO